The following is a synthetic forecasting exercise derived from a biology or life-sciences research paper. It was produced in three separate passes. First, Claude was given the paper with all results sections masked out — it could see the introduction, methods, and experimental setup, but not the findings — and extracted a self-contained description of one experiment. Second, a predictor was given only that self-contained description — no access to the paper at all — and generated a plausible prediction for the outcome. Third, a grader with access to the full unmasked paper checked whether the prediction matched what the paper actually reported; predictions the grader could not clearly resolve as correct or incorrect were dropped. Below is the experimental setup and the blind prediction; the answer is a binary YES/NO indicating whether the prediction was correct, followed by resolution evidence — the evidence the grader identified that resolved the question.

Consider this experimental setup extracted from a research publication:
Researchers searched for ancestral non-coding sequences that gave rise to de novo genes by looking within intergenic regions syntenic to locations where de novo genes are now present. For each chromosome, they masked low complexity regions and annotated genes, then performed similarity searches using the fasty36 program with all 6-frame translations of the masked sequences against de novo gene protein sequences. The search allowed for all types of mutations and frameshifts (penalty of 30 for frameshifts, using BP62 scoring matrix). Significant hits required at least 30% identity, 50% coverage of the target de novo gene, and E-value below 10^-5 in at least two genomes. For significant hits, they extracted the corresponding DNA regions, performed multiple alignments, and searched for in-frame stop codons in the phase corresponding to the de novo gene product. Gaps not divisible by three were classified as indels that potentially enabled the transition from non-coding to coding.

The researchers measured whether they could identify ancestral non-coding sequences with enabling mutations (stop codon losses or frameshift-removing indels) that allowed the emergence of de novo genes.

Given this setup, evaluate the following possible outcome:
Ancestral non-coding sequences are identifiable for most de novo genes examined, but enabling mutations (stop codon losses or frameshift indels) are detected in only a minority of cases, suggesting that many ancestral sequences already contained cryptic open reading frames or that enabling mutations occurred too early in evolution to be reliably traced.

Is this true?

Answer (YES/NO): NO